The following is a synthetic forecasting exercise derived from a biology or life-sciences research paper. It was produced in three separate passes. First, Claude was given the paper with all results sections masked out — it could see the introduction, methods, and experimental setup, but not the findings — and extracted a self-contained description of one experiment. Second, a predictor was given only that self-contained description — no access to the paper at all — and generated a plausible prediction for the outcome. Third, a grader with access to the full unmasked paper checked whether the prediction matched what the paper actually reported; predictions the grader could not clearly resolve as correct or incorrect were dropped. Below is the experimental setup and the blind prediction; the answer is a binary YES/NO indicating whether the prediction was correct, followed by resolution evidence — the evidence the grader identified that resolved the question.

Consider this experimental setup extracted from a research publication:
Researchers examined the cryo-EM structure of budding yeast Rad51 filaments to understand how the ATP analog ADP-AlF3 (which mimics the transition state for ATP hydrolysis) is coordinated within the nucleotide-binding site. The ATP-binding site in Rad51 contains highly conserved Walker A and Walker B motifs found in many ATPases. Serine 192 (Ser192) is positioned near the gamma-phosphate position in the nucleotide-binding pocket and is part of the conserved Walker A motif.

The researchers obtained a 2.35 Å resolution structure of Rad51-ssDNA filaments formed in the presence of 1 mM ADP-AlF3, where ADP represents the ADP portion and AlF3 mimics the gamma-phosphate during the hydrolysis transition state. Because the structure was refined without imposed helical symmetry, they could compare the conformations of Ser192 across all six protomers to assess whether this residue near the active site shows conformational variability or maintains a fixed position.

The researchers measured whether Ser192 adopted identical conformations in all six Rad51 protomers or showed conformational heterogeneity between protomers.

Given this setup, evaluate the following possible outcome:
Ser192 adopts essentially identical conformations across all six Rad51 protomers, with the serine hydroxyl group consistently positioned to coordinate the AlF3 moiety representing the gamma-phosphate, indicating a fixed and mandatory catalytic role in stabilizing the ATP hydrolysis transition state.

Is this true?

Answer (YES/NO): NO